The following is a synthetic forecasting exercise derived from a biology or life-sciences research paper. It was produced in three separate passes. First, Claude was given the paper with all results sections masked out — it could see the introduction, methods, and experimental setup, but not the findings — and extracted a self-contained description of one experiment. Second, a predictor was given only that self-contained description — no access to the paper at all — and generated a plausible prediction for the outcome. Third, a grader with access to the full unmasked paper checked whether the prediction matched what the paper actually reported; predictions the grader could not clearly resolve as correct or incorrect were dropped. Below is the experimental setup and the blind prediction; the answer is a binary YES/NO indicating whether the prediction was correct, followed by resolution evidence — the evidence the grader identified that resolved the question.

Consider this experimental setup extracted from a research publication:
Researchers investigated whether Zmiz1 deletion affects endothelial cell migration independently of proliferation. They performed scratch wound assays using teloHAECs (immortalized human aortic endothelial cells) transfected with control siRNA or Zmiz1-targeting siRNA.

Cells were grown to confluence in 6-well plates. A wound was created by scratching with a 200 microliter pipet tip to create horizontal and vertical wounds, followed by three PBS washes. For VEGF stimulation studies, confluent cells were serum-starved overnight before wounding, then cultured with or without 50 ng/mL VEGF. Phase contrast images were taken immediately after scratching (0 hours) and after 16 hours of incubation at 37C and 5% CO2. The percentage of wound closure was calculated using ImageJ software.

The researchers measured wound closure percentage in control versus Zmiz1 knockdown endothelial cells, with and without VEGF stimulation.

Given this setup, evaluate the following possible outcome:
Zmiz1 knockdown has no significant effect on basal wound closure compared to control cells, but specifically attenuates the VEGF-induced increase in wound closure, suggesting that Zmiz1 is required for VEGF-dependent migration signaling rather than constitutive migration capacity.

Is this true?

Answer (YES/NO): NO